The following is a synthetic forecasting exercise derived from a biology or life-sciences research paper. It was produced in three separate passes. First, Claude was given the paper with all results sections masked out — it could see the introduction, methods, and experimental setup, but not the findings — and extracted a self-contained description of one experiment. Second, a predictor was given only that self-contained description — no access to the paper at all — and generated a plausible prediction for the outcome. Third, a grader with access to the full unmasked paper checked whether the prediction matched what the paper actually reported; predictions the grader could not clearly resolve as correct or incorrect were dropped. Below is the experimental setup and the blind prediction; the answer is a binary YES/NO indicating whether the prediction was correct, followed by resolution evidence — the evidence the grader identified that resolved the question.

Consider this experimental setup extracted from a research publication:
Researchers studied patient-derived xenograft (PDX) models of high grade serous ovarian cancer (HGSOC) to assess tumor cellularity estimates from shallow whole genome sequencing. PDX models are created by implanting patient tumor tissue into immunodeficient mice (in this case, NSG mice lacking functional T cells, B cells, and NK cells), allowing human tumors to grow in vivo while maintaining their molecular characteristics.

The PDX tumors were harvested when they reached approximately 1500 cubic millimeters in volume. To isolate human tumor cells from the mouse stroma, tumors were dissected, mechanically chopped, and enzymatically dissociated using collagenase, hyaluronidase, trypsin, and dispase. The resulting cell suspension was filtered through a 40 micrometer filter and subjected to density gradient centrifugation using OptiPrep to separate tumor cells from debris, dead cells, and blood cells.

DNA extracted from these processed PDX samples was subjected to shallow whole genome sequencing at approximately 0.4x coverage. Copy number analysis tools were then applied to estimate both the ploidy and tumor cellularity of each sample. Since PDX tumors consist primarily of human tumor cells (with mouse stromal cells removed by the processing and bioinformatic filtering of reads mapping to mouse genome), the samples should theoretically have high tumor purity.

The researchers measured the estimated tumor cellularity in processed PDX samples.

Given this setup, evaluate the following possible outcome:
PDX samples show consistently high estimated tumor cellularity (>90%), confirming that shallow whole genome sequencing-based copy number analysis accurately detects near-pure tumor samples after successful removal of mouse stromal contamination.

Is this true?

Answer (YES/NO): NO